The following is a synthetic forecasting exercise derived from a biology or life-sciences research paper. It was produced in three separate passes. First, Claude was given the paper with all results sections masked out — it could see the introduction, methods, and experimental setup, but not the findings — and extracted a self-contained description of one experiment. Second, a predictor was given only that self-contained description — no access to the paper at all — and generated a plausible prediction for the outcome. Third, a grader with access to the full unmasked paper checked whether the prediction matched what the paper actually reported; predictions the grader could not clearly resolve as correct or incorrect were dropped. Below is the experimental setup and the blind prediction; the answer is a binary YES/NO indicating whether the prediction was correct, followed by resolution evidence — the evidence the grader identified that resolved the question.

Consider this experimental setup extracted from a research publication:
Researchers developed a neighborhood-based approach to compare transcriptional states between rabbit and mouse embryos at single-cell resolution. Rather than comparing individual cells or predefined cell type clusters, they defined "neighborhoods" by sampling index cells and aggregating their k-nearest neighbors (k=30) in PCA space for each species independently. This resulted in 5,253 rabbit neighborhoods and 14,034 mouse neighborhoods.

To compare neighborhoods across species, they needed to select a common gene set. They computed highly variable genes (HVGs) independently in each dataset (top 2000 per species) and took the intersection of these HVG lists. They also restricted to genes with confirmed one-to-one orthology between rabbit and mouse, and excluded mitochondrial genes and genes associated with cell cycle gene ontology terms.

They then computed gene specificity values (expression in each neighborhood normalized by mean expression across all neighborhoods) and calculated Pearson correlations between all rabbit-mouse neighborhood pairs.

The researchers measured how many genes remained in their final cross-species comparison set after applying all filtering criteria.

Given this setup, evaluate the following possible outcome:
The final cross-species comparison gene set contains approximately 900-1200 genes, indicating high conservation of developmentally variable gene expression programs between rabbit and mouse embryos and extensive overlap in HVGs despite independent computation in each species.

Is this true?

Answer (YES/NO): NO